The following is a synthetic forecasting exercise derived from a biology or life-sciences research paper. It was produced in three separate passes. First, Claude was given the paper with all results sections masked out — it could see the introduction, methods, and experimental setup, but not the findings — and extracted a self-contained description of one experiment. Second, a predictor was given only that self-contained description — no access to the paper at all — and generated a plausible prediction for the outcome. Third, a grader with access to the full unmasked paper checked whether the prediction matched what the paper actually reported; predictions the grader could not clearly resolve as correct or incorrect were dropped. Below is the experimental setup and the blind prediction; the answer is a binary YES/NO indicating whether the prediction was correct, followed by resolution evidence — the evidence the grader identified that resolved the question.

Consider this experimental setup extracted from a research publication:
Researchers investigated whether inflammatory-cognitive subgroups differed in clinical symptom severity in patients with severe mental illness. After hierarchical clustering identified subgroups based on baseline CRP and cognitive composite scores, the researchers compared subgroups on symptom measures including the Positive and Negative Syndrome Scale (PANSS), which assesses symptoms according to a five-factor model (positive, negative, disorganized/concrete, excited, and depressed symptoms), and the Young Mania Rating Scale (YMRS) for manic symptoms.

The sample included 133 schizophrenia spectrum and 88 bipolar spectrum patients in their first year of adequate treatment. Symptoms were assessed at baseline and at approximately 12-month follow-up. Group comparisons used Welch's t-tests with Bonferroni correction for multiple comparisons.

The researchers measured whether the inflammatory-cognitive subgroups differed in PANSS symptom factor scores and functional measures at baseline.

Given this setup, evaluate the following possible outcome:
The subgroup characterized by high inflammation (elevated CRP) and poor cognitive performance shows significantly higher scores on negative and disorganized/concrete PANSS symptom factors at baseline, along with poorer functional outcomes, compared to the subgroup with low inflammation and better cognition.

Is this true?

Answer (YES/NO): YES